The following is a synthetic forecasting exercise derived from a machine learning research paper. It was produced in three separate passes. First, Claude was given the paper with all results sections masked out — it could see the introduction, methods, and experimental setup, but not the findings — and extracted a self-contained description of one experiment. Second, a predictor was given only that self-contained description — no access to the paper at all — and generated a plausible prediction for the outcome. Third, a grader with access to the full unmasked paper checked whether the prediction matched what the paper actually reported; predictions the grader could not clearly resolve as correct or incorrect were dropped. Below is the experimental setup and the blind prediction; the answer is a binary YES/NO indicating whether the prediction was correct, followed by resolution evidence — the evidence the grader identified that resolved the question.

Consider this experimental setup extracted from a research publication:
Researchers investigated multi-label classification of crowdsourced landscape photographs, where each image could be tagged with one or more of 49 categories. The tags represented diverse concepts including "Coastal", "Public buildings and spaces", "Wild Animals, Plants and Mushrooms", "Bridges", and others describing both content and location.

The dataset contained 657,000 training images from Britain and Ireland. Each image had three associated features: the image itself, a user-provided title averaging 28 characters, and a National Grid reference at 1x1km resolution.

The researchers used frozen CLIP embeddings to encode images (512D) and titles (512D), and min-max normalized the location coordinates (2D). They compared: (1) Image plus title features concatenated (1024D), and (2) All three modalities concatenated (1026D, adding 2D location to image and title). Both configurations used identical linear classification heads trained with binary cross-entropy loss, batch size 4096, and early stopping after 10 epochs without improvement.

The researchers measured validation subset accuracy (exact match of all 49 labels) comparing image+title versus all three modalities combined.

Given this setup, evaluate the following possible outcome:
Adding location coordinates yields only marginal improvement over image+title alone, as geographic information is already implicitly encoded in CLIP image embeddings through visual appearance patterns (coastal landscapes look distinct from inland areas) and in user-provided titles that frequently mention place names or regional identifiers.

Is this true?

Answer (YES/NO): NO